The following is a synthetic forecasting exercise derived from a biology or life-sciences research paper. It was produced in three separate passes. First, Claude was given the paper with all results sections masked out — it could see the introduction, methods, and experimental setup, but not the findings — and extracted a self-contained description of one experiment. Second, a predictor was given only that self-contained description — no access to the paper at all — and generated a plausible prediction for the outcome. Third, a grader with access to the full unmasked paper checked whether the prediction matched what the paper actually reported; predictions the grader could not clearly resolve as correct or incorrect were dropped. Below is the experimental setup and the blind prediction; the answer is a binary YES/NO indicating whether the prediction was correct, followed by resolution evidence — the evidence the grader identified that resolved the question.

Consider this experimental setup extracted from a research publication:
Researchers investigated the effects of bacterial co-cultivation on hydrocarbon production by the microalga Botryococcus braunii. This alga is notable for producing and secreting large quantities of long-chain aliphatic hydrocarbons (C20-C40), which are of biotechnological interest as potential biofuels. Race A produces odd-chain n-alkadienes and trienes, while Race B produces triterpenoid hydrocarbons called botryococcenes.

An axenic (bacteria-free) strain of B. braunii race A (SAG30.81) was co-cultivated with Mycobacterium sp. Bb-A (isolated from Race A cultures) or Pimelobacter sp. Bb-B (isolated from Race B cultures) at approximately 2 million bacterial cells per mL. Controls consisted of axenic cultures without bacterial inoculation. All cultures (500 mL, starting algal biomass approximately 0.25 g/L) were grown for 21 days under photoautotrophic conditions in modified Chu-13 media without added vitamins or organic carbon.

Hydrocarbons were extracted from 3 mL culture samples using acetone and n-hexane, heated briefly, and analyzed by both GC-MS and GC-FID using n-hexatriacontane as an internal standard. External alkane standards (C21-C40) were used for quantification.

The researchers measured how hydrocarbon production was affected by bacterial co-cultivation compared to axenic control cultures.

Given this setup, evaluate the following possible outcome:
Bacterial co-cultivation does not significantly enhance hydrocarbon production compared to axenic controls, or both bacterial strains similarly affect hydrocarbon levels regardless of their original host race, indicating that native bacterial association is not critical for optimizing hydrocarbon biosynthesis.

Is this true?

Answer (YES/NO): YES